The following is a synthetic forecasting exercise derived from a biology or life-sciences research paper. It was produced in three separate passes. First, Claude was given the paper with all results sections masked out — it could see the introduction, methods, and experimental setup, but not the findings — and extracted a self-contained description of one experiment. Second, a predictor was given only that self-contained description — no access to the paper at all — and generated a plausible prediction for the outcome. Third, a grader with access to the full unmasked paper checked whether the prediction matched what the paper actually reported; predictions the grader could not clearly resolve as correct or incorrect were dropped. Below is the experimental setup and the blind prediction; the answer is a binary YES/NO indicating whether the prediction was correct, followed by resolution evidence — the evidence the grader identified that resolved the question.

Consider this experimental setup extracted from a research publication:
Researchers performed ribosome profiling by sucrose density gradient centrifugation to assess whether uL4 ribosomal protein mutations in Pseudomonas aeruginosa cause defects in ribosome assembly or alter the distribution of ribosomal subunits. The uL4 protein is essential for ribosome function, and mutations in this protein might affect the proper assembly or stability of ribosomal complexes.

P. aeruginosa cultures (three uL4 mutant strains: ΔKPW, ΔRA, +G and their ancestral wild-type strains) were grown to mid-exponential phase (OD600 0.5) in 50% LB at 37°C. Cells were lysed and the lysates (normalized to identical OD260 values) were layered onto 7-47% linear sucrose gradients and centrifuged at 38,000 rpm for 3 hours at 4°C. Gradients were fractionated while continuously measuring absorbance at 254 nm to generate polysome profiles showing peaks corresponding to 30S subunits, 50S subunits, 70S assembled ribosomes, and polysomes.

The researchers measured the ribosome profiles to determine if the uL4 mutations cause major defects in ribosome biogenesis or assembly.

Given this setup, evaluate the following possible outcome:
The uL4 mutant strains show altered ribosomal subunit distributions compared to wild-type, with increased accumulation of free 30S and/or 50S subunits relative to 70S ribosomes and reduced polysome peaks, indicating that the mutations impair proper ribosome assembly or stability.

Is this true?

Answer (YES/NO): NO